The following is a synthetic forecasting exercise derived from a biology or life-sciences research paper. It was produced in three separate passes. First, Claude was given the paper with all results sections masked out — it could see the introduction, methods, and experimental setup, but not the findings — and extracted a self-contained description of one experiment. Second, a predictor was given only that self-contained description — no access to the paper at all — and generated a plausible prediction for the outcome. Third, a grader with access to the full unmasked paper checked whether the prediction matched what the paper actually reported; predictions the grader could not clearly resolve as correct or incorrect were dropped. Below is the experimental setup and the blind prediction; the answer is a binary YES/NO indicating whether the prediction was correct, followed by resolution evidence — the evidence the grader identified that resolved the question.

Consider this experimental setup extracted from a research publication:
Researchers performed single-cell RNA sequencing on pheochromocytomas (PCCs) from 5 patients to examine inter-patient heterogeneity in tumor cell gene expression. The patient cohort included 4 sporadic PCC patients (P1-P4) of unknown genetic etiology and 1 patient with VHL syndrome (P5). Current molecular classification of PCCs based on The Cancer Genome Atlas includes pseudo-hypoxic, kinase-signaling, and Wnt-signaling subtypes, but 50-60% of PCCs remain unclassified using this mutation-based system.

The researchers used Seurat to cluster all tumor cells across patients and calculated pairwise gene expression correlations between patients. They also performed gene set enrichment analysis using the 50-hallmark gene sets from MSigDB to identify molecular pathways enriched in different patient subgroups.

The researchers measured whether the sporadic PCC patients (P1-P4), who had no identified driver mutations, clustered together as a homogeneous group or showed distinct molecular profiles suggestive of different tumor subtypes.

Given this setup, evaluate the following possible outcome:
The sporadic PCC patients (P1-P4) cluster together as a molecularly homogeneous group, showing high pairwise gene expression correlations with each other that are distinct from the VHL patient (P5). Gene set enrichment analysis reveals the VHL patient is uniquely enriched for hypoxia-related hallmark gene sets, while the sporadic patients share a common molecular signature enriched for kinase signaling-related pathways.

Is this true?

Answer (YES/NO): NO